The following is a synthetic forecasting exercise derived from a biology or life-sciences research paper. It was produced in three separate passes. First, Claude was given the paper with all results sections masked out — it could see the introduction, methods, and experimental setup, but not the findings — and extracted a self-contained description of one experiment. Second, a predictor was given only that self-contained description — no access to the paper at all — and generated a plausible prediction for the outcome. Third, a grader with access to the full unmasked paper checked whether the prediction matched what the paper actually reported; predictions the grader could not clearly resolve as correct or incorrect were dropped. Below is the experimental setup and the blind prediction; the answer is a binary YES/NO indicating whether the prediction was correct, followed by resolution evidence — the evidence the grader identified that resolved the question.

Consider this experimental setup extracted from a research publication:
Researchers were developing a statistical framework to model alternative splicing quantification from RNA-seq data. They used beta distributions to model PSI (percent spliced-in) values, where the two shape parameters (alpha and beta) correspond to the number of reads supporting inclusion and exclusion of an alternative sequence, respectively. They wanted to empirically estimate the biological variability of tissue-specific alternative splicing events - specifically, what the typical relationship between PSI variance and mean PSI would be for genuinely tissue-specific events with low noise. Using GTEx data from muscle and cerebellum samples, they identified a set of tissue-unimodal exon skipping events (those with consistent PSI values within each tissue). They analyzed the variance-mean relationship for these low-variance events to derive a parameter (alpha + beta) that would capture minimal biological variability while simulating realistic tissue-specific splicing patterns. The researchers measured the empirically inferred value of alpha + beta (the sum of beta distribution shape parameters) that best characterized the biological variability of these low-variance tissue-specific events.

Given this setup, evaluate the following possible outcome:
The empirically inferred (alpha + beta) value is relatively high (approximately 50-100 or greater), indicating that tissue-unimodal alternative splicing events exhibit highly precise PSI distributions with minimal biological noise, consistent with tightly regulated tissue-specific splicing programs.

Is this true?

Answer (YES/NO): YES